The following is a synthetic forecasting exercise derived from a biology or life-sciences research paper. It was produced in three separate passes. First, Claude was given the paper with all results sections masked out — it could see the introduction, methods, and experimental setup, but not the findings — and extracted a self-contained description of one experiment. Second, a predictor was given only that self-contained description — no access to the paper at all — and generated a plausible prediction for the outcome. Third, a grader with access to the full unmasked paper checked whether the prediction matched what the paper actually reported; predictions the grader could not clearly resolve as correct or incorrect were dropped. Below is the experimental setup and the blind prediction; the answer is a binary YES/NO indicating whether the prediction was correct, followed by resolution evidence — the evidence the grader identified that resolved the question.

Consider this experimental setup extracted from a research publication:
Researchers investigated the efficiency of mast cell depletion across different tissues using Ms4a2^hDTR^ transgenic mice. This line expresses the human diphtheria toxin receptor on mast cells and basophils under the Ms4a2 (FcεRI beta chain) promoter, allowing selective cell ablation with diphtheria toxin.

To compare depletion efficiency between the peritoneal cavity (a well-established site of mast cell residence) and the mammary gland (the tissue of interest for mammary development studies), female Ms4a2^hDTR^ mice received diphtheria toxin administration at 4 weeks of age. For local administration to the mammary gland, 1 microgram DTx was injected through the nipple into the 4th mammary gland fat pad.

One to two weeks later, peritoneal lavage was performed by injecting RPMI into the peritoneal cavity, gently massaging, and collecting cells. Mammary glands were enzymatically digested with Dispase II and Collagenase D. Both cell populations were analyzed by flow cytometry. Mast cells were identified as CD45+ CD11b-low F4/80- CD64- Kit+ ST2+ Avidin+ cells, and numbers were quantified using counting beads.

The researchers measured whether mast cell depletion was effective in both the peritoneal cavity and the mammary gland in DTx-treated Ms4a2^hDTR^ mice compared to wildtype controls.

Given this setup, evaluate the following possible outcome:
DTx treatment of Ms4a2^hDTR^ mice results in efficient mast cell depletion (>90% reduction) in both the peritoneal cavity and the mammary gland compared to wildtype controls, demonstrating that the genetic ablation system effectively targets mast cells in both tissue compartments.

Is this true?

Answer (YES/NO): YES